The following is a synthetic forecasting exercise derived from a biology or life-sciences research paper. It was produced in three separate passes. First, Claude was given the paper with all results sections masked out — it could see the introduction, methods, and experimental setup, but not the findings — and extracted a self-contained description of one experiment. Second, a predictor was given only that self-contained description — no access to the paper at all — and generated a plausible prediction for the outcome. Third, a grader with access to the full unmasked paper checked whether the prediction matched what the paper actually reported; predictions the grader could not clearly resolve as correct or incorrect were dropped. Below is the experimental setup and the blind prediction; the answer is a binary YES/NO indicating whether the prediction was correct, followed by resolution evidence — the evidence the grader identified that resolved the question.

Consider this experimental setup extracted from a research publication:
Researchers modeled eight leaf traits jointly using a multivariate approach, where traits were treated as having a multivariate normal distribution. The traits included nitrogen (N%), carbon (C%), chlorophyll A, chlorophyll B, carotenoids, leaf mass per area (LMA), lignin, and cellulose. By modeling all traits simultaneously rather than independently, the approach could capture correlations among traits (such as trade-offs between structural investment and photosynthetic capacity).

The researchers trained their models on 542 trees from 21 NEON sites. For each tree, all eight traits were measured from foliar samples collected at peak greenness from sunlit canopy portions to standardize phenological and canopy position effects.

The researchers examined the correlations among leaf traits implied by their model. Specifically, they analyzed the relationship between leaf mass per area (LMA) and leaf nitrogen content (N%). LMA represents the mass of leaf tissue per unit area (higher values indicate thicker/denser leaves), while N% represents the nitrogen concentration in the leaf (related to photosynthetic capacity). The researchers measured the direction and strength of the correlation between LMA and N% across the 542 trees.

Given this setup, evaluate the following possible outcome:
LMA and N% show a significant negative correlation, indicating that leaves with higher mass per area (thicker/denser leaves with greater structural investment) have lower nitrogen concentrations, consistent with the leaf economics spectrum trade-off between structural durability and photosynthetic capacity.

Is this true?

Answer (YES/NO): YES